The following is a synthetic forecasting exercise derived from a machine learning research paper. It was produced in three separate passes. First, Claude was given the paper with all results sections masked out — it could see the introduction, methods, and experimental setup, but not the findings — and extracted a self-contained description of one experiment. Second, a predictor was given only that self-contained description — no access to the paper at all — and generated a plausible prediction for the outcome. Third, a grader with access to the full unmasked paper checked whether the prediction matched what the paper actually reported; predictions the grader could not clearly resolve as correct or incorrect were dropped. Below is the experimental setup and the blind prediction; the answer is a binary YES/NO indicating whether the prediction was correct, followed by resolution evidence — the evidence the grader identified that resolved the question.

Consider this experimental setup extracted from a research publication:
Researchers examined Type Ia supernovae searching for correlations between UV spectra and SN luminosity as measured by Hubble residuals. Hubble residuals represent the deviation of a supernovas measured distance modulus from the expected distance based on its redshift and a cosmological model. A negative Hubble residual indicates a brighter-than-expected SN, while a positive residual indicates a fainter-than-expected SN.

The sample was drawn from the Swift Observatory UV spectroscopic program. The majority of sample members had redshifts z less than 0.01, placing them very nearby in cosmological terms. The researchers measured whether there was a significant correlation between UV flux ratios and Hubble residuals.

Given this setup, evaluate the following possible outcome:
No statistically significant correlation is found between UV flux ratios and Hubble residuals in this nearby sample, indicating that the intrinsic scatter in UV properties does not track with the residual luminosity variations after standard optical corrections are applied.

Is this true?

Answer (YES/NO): YES